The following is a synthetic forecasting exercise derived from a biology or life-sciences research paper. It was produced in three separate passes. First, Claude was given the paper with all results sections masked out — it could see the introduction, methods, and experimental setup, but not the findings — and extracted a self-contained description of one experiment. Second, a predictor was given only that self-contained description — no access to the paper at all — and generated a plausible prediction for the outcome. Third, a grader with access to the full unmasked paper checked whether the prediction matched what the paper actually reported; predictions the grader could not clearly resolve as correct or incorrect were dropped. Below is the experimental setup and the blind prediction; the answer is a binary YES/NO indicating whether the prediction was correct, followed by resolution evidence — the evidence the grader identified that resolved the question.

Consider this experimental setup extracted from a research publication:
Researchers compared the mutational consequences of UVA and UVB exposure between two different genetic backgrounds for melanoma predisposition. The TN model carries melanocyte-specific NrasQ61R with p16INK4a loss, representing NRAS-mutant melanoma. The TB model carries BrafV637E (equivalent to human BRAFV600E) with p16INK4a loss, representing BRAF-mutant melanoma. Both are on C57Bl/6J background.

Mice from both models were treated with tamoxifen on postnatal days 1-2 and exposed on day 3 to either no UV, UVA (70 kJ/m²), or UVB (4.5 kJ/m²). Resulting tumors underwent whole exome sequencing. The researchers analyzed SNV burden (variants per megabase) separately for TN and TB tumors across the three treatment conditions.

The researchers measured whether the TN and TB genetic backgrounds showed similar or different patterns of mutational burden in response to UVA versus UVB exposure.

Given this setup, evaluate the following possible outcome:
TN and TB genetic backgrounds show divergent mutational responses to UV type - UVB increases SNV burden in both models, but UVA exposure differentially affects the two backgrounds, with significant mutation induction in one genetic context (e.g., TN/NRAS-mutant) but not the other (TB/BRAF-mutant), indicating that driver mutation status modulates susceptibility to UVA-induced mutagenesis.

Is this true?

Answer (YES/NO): NO